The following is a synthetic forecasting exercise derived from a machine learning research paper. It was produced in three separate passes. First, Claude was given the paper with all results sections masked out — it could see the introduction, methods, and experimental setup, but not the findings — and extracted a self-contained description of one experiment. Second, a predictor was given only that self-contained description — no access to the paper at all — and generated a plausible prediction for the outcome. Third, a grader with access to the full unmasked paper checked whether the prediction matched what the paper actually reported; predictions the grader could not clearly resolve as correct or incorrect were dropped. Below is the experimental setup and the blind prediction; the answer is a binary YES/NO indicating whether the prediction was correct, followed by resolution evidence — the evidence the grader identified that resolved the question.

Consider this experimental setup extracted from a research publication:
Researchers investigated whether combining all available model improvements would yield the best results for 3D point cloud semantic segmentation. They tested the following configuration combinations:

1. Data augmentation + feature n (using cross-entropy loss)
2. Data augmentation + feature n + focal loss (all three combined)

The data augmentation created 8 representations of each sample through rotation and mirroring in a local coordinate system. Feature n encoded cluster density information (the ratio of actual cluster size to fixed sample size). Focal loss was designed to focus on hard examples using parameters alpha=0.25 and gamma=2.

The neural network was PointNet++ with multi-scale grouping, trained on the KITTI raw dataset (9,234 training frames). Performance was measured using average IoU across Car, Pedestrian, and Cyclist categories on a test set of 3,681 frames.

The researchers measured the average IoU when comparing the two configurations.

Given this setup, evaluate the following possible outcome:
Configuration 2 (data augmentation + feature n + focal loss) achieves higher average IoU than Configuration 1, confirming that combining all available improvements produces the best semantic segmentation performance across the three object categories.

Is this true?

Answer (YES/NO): NO